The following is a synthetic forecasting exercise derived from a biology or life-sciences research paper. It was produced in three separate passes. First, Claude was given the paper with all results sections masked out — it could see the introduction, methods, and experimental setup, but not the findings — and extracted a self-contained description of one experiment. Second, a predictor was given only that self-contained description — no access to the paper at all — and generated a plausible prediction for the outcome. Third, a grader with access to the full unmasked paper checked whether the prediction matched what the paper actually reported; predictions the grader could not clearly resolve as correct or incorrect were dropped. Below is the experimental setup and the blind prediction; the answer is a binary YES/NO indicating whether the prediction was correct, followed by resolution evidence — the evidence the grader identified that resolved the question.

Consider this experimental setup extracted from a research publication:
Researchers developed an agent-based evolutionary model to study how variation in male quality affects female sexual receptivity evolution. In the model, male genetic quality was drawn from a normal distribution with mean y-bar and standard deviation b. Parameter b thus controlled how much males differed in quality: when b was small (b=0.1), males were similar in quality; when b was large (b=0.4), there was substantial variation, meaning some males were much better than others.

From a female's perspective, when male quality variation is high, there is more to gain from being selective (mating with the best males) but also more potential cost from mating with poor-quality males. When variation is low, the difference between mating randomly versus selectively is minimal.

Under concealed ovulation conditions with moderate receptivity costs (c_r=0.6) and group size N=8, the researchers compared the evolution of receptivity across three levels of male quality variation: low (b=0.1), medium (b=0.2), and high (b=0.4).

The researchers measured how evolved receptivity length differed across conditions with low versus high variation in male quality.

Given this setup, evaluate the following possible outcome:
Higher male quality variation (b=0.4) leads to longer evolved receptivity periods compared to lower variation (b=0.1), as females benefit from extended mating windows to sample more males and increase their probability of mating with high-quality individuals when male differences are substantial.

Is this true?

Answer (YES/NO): NO